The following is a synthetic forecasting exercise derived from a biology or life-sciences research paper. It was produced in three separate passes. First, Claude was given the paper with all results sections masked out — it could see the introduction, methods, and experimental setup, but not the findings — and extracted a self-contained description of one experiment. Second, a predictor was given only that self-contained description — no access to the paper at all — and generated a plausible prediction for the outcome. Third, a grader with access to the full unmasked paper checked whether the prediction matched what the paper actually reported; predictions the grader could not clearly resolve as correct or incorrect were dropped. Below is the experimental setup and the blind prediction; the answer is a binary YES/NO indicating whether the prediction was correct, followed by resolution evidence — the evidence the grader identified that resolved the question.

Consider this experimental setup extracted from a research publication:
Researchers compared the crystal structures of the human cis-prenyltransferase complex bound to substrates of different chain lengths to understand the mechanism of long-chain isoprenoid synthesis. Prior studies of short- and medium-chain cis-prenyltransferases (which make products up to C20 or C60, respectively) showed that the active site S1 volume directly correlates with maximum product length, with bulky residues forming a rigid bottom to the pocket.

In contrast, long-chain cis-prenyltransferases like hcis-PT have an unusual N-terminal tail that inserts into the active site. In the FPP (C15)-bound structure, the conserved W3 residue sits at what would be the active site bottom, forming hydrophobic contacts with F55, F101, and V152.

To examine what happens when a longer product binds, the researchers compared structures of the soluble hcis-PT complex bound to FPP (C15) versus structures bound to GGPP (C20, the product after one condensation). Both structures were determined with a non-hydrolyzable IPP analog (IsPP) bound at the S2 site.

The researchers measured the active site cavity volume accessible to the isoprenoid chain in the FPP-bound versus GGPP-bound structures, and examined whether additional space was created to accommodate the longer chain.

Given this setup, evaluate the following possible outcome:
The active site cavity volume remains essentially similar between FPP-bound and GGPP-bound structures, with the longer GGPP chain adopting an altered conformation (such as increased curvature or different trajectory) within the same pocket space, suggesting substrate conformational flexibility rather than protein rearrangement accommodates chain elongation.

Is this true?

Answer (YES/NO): NO